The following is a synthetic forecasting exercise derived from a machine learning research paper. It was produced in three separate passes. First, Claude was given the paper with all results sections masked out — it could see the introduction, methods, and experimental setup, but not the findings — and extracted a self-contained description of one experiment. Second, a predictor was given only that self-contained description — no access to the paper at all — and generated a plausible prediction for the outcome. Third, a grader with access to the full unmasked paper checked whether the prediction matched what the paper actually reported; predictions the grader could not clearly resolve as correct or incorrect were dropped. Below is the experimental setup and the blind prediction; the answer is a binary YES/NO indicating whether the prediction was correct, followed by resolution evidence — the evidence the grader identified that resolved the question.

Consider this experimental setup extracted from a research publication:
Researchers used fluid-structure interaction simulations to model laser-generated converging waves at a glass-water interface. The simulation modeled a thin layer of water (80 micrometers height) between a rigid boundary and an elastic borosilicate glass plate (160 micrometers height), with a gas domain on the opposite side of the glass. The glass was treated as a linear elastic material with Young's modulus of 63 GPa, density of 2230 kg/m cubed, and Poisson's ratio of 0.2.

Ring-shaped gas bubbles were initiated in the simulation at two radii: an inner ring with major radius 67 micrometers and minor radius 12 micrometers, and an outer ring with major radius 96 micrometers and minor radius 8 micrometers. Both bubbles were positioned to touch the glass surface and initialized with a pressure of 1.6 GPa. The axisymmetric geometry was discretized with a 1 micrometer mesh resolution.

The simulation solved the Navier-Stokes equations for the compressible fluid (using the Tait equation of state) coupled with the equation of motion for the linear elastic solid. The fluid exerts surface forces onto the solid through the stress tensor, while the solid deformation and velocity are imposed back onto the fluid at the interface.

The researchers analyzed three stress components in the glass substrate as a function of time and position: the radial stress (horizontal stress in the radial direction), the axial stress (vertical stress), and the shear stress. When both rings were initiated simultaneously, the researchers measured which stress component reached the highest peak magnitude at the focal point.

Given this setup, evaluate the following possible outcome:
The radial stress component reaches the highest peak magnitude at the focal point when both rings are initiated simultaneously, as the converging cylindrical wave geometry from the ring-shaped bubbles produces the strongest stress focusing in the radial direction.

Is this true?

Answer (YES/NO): YES